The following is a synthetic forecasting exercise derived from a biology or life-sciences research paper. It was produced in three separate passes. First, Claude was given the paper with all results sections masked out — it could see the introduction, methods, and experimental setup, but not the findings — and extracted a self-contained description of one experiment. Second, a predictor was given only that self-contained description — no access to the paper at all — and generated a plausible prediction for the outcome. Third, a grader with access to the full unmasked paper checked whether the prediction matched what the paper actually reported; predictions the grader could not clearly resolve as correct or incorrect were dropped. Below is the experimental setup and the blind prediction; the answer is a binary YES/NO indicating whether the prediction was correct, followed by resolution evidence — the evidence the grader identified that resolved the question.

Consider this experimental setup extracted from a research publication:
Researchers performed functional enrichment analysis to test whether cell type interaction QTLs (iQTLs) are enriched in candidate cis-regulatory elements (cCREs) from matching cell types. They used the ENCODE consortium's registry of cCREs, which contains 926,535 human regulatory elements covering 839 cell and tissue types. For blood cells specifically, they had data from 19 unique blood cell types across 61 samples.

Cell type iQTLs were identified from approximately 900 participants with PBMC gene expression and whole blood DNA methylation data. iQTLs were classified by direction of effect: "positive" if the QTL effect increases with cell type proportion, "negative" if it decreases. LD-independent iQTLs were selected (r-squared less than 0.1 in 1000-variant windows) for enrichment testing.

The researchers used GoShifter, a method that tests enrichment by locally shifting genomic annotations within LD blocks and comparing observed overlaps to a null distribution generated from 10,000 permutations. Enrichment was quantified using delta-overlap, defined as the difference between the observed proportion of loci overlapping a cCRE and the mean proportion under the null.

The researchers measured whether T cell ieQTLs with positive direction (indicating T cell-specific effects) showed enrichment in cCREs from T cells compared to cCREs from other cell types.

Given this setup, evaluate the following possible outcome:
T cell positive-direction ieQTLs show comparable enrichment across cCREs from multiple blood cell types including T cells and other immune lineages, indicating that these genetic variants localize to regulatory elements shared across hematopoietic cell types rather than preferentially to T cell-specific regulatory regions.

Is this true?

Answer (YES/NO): NO